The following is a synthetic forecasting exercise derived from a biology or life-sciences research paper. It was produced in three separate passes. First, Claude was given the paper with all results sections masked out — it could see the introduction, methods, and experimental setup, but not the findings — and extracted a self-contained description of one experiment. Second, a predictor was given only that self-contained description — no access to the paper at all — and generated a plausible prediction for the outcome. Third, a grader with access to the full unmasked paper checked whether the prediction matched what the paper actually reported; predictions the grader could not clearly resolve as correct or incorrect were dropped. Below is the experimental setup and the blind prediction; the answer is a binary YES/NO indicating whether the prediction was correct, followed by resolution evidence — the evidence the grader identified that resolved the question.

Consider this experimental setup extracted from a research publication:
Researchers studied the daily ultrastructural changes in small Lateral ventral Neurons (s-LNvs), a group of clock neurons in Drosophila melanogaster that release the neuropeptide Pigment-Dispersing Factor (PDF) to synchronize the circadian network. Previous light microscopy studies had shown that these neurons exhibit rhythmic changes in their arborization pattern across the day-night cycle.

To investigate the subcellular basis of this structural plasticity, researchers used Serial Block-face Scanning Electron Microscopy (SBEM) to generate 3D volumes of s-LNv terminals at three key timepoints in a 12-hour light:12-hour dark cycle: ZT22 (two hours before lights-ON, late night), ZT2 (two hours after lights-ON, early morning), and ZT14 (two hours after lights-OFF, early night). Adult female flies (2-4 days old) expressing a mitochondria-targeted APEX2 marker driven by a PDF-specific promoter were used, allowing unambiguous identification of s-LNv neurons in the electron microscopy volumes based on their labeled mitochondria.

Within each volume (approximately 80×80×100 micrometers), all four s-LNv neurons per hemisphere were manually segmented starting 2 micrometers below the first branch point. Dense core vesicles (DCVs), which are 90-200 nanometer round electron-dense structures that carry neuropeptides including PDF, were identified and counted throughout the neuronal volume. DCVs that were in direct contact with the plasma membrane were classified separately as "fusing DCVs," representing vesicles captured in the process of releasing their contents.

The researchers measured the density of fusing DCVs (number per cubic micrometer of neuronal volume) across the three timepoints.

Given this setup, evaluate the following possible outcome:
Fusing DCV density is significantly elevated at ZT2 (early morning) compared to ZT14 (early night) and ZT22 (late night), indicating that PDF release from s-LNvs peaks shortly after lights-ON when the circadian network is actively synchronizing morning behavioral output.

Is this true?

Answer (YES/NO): NO